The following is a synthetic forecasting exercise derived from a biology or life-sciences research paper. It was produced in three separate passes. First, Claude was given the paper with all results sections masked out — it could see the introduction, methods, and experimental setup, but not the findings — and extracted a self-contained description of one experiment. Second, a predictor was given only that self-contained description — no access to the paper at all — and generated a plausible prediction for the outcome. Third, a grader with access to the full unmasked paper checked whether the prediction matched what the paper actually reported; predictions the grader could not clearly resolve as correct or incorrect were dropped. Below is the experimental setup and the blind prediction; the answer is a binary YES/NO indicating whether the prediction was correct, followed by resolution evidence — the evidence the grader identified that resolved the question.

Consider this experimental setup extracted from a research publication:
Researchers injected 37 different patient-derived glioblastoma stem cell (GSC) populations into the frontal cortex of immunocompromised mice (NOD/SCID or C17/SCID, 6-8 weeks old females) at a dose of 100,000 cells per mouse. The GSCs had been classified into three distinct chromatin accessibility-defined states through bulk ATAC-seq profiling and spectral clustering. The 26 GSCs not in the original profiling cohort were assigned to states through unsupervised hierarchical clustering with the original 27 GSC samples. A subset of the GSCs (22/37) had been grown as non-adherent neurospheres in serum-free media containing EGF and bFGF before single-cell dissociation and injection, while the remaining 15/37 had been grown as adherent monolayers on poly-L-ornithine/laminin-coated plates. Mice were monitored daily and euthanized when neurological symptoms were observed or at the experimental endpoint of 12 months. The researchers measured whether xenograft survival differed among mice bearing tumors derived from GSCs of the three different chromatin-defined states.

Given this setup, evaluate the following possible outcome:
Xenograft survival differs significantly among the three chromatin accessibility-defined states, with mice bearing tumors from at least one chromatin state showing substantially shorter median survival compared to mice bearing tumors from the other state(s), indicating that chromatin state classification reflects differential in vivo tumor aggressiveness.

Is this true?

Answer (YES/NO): YES